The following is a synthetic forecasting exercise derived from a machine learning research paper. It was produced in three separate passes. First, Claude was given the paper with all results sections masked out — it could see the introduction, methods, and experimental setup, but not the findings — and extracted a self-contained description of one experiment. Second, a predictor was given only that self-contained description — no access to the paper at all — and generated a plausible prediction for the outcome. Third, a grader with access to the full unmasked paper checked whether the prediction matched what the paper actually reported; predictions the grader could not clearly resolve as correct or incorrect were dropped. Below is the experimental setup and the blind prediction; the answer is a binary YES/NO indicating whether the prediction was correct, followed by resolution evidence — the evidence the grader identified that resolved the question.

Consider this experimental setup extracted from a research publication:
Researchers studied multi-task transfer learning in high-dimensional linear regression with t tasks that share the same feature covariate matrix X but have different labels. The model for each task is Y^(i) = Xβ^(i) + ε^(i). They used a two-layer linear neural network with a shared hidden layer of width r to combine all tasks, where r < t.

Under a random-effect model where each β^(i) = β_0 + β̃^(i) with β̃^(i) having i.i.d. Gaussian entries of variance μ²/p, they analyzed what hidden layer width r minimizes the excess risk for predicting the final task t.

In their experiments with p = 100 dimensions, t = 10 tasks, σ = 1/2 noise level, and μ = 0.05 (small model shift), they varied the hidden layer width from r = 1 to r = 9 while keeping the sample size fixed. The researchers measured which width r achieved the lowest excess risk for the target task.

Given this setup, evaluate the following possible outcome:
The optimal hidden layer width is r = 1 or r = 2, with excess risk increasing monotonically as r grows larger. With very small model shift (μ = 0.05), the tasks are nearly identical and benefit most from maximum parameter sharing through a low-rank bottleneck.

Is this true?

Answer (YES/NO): YES